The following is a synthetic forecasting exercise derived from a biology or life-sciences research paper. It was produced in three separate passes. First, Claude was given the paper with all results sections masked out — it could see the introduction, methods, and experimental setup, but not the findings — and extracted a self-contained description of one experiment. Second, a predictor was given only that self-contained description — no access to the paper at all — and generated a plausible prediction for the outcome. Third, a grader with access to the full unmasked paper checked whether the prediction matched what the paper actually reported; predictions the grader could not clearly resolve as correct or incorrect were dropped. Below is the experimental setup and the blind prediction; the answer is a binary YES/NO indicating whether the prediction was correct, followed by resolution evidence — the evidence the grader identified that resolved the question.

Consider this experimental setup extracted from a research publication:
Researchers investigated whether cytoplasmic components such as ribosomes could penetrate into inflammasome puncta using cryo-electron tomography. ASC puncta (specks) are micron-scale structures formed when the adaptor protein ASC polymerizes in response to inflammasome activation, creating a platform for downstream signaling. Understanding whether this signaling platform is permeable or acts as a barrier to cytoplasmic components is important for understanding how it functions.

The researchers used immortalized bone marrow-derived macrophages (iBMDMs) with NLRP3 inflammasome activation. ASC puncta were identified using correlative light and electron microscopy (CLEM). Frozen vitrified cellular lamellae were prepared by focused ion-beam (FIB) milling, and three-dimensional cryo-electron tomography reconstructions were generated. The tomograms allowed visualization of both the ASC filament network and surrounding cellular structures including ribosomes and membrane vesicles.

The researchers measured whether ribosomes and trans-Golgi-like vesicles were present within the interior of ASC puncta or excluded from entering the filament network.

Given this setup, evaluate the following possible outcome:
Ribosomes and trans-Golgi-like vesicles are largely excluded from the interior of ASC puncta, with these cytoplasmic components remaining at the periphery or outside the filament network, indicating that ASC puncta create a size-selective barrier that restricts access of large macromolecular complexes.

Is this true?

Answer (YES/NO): NO